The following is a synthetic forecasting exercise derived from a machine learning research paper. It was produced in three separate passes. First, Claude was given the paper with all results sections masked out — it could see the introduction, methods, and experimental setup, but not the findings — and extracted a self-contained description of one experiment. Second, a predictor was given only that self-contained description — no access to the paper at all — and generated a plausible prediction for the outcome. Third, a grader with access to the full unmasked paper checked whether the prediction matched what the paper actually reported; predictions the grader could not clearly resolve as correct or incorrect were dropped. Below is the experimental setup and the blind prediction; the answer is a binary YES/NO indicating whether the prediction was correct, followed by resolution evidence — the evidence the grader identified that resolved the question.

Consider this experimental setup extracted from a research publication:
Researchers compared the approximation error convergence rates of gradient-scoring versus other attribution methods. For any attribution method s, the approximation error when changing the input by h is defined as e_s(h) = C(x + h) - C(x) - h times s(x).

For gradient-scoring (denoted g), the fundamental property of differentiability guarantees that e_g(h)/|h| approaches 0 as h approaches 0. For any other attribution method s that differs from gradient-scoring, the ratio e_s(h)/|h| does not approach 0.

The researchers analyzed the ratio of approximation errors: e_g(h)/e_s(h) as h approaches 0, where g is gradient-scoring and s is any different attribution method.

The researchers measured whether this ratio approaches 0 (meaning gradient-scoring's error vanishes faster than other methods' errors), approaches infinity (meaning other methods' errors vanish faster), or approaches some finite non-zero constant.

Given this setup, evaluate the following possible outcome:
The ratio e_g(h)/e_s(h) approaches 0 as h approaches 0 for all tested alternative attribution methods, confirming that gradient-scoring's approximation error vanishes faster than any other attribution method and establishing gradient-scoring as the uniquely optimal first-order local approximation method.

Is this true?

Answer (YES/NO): YES